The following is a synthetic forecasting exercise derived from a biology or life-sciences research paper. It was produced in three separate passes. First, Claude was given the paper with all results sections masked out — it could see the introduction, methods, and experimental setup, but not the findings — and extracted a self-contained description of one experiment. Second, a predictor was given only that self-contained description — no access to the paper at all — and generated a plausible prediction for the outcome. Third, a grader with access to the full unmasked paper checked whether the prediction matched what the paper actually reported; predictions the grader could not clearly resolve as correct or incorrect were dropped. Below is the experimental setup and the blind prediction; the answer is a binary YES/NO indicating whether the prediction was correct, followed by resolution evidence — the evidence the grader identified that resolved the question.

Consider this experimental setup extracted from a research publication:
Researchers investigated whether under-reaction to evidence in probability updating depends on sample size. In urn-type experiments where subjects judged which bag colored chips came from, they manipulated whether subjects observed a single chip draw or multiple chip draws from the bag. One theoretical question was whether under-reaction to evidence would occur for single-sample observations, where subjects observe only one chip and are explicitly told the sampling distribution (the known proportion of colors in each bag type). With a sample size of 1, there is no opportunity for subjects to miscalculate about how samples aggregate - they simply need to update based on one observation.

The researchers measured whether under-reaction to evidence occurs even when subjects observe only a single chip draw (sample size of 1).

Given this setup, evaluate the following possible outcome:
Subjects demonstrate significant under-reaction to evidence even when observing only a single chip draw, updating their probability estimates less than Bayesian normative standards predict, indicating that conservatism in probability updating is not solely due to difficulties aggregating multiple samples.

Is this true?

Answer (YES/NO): YES